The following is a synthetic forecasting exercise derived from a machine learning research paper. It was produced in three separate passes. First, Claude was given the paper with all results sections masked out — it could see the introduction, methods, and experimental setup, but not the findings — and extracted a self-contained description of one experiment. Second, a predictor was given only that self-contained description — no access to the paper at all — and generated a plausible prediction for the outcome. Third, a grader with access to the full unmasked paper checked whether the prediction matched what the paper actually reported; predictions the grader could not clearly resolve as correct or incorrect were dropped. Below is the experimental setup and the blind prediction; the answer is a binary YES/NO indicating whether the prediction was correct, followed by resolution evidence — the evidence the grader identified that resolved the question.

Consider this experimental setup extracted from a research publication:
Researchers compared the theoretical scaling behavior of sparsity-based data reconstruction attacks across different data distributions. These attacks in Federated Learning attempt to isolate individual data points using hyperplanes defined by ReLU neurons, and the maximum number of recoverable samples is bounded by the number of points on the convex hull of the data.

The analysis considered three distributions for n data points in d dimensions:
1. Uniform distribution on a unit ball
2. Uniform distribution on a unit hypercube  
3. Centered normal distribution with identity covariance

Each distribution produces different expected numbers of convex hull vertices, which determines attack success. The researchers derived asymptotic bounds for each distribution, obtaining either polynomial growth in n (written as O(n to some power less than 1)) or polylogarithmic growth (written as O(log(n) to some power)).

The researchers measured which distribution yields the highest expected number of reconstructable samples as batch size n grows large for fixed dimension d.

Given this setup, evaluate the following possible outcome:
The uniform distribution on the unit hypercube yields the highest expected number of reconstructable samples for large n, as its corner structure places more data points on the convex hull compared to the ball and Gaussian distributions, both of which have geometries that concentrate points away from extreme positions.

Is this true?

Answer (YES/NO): NO